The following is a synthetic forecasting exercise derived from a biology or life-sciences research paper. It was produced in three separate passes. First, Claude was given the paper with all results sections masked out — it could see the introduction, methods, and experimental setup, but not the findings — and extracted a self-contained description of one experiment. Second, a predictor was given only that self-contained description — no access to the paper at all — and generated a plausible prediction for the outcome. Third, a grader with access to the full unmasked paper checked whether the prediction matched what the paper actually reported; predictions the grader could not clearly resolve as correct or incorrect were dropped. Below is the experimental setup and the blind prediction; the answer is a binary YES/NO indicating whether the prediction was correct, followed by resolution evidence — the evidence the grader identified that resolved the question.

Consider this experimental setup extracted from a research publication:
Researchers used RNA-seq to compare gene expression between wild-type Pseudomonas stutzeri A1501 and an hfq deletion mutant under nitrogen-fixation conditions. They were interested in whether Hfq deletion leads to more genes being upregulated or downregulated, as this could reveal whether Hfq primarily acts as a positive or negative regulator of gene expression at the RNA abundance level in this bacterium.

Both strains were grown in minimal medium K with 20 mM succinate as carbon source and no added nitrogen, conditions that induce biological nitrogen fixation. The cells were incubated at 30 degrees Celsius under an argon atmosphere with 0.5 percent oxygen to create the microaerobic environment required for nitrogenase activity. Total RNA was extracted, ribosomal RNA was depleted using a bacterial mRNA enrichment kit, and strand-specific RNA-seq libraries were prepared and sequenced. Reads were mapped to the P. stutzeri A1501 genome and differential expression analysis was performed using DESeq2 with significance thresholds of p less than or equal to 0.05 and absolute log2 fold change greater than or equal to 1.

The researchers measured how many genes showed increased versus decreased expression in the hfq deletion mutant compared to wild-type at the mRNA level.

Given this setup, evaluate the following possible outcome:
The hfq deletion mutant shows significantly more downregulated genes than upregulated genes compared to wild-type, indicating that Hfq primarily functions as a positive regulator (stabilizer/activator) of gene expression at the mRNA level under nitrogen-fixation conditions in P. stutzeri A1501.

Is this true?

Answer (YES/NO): YES